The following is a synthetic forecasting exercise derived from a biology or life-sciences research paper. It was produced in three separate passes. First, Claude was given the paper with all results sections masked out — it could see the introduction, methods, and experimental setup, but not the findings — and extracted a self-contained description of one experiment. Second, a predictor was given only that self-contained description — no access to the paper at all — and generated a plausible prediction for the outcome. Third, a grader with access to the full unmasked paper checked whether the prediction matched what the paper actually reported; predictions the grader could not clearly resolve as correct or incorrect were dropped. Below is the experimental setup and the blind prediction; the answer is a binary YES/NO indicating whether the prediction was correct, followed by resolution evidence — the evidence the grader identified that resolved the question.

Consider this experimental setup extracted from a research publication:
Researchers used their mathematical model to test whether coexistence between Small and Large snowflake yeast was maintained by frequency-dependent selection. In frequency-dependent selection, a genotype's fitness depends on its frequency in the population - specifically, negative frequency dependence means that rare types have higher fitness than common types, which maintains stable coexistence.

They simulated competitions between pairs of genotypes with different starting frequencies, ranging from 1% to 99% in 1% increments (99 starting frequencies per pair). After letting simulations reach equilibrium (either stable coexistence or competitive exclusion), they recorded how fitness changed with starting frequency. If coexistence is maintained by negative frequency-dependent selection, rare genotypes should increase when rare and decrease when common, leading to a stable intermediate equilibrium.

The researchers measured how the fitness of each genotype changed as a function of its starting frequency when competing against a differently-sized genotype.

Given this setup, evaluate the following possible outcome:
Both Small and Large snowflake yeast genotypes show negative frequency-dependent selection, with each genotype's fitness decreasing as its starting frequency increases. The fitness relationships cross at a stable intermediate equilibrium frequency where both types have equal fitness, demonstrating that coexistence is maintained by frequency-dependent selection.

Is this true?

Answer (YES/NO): YES